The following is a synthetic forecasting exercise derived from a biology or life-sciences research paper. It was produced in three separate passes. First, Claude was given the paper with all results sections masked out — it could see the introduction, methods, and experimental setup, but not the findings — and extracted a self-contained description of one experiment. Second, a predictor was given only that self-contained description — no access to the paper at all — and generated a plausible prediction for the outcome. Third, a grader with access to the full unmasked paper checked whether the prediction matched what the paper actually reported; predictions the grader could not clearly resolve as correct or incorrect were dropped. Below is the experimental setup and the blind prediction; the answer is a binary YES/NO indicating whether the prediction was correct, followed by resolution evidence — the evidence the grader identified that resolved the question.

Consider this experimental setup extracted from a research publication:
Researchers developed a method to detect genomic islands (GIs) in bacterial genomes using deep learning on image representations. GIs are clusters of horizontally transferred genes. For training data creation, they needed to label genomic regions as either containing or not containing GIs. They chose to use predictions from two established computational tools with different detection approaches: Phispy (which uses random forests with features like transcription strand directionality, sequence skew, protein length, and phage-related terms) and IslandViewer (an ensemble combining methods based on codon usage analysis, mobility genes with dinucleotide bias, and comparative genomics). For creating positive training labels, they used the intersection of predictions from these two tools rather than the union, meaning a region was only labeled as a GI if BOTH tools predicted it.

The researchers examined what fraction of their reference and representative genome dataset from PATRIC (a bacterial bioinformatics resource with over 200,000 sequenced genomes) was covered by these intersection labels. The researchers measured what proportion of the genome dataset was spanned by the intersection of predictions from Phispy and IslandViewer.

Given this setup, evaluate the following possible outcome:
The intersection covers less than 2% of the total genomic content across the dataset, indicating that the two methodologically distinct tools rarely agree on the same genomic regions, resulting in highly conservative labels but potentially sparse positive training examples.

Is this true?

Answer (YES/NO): NO